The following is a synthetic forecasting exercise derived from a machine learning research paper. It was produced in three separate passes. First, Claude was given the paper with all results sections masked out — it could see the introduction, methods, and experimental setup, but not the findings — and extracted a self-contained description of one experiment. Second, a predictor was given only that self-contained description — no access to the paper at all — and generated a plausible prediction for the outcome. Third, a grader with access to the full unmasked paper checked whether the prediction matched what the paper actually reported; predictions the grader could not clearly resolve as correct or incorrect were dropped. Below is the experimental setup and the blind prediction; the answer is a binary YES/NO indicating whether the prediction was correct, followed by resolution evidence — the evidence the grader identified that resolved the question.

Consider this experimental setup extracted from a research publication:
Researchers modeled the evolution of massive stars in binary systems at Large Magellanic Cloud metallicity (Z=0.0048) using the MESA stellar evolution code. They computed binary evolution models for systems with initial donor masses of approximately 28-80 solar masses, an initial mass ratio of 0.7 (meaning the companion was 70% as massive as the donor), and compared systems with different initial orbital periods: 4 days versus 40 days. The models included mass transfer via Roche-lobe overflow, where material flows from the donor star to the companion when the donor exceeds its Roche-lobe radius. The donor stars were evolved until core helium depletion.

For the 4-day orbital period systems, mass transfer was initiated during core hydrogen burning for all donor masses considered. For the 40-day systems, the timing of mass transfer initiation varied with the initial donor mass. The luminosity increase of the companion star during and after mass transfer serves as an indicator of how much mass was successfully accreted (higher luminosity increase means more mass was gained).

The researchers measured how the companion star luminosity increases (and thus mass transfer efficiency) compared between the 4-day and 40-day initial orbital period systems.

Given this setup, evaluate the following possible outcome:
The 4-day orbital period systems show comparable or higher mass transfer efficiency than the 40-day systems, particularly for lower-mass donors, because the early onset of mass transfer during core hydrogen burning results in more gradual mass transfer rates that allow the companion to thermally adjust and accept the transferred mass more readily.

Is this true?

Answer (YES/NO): YES